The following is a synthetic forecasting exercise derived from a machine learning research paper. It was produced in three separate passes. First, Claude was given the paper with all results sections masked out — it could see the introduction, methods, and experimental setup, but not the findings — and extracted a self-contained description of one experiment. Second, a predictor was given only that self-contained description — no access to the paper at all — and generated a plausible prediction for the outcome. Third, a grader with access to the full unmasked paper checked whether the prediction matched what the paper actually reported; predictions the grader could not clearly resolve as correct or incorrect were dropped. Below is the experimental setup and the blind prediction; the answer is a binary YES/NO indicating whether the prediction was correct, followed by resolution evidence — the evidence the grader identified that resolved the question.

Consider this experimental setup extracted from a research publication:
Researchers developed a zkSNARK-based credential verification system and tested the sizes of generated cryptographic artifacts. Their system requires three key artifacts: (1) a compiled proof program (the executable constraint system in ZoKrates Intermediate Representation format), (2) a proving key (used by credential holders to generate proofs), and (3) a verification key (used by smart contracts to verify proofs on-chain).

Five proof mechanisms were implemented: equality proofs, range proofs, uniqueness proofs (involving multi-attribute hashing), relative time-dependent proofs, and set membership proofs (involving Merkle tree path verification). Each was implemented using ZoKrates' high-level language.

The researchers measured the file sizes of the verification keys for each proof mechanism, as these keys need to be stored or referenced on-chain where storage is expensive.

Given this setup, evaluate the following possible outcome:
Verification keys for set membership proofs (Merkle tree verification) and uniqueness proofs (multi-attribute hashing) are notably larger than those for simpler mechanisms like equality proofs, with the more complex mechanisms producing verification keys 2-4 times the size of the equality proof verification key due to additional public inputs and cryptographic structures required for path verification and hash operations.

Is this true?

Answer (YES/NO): NO